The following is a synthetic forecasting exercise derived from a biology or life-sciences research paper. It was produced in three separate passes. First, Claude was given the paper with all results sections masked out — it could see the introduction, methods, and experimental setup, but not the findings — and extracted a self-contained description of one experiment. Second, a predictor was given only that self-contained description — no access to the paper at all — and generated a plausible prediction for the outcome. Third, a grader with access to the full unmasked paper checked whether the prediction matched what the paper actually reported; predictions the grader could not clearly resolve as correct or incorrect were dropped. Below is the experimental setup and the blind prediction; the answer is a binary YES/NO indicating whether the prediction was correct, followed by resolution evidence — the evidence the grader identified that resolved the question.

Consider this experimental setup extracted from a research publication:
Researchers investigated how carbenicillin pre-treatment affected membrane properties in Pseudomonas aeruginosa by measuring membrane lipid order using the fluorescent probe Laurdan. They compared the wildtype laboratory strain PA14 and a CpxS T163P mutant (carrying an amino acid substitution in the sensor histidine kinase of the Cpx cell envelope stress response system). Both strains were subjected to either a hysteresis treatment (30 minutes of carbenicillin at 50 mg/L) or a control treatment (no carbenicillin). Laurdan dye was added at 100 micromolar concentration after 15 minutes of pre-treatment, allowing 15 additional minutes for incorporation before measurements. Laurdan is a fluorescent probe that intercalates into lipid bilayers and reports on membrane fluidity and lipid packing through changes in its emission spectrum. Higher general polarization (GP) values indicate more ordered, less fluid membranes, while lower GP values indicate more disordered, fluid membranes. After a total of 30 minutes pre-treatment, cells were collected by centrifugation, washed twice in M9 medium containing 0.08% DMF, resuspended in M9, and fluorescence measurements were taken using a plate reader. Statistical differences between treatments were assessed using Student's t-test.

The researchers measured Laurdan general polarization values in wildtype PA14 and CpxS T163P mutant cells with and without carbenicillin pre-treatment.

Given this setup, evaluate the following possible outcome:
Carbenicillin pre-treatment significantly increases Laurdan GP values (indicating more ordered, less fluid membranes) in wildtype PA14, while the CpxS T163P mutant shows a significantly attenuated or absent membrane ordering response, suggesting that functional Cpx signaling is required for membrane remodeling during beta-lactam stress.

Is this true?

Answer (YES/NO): NO